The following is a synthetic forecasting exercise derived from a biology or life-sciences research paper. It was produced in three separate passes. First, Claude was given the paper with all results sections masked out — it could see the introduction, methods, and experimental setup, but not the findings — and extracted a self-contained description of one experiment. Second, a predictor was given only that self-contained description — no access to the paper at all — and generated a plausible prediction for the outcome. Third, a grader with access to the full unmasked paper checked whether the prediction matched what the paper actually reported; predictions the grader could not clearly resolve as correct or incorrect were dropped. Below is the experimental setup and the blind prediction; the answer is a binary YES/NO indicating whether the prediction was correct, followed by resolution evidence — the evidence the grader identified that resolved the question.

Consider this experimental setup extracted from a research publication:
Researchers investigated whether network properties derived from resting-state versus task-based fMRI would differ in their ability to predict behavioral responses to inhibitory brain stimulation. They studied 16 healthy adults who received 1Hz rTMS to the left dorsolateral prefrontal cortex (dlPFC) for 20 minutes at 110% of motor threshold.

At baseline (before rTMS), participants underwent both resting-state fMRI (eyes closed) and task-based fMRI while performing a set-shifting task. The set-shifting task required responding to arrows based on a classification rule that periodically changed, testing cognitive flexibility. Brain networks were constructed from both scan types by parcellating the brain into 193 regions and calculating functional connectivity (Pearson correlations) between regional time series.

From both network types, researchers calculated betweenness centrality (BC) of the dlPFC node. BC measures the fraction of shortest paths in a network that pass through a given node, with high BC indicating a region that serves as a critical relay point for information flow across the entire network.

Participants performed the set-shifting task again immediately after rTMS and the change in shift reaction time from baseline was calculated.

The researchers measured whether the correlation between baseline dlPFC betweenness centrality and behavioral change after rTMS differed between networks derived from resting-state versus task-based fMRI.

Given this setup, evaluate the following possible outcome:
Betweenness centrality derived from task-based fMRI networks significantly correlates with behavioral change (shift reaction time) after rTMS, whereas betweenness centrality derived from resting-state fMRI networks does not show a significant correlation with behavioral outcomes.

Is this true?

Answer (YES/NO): YES